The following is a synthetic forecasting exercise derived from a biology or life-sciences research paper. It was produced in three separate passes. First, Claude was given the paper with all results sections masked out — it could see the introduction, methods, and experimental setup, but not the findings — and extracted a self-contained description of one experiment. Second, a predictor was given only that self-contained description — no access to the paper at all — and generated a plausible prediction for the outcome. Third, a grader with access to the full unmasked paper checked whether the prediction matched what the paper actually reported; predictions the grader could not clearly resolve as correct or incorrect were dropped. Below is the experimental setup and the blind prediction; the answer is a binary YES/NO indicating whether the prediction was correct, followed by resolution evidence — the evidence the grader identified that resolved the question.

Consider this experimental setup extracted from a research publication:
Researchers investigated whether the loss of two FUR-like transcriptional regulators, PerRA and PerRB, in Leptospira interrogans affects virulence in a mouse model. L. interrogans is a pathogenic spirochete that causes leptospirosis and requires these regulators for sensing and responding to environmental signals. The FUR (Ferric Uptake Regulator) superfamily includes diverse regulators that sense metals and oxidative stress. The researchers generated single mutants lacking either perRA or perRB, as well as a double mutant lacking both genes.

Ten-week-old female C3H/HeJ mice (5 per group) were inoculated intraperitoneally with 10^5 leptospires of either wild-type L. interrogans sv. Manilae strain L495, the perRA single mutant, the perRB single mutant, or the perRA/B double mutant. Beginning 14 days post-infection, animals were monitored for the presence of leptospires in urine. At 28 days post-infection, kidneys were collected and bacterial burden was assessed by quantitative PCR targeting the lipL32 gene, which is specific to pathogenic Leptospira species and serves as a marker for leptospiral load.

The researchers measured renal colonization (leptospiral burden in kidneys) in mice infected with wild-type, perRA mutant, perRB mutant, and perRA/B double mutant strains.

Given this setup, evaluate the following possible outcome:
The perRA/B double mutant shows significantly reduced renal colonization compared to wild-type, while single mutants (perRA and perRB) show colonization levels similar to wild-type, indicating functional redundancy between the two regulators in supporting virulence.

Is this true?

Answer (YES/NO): YES